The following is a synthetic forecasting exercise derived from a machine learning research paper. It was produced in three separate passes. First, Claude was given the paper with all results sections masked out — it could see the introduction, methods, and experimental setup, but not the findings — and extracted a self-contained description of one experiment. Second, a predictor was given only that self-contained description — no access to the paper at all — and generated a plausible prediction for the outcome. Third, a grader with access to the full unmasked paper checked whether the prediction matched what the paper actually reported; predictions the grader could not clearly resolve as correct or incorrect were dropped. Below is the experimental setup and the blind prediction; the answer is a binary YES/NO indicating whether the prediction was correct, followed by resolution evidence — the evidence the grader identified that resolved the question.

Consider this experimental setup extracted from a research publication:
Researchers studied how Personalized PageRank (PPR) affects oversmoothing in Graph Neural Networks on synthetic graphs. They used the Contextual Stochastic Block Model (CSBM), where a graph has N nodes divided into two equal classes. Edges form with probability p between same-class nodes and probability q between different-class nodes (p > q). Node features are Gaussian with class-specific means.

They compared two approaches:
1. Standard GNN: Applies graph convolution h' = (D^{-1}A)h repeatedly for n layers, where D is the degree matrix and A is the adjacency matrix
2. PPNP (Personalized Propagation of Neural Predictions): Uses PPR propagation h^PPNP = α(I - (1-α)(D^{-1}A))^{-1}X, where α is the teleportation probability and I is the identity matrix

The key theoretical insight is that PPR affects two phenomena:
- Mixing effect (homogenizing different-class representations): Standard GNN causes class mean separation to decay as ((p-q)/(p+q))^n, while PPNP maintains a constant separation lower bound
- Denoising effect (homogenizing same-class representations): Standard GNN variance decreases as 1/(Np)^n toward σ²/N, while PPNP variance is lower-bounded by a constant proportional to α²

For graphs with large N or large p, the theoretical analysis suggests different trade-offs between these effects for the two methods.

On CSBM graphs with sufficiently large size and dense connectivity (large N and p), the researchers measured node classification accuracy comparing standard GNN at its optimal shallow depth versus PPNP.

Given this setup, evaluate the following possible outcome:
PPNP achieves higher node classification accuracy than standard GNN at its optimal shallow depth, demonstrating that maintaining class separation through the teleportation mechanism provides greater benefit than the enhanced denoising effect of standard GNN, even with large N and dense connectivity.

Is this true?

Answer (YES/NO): NO